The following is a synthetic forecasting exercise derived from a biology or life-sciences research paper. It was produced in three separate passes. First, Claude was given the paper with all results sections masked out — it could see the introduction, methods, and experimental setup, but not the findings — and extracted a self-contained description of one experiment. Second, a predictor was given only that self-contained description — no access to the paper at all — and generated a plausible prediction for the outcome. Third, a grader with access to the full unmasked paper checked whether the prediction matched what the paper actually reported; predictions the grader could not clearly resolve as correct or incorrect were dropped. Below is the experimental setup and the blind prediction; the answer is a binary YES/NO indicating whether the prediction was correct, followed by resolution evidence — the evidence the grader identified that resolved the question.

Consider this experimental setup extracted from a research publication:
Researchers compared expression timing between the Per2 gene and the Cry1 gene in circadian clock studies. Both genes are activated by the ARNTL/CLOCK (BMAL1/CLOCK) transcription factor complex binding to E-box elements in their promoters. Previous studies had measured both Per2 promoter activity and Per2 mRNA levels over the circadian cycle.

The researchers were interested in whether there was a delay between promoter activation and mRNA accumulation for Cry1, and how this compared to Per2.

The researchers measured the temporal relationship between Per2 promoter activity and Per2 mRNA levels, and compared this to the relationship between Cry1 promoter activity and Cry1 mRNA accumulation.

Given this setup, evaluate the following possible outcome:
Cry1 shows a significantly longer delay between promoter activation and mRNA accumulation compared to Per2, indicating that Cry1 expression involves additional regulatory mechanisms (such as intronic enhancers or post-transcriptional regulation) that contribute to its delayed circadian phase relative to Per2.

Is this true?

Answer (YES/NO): YES